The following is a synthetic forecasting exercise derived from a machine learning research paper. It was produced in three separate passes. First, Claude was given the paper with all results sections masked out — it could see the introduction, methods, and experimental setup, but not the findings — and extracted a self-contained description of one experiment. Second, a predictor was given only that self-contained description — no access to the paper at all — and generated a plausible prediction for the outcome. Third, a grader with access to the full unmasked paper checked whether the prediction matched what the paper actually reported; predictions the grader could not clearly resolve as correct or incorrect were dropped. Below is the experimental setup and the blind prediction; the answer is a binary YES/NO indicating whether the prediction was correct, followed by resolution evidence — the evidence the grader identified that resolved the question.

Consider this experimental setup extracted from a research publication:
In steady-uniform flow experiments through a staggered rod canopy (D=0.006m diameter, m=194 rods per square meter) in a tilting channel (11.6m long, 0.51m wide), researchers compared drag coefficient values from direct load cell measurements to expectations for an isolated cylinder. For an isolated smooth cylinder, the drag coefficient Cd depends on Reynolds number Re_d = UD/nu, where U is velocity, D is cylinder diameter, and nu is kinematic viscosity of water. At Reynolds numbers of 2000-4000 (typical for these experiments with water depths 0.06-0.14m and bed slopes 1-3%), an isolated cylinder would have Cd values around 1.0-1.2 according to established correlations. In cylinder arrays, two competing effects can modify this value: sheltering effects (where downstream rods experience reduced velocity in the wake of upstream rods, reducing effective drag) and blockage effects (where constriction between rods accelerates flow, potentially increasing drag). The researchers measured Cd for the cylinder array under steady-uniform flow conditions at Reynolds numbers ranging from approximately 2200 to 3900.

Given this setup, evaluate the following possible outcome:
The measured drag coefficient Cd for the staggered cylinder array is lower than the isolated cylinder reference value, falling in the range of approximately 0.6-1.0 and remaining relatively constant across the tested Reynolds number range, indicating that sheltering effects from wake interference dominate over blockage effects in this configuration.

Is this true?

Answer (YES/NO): NO